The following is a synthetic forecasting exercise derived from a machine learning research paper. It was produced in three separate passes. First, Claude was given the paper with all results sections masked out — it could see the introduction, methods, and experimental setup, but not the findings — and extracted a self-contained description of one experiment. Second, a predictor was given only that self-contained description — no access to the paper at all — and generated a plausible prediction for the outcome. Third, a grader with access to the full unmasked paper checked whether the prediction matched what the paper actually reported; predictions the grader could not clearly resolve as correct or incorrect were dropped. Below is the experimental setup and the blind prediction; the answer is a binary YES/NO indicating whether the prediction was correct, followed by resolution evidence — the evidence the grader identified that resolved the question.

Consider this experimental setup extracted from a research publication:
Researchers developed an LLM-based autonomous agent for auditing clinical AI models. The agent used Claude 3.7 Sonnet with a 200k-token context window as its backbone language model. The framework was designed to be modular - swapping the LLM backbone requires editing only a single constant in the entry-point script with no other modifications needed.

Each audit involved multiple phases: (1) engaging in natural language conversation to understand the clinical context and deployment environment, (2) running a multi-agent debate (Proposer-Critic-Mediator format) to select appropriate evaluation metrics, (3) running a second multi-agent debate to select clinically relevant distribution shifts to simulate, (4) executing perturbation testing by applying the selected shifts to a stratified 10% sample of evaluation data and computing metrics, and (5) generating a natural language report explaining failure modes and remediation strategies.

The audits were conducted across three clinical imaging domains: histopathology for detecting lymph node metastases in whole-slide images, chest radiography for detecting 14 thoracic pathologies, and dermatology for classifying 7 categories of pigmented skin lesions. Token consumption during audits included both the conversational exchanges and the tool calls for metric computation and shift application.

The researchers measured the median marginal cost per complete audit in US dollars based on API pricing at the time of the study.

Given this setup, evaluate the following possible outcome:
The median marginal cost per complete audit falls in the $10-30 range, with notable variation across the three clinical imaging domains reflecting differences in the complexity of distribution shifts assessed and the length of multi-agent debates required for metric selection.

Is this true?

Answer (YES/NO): NO